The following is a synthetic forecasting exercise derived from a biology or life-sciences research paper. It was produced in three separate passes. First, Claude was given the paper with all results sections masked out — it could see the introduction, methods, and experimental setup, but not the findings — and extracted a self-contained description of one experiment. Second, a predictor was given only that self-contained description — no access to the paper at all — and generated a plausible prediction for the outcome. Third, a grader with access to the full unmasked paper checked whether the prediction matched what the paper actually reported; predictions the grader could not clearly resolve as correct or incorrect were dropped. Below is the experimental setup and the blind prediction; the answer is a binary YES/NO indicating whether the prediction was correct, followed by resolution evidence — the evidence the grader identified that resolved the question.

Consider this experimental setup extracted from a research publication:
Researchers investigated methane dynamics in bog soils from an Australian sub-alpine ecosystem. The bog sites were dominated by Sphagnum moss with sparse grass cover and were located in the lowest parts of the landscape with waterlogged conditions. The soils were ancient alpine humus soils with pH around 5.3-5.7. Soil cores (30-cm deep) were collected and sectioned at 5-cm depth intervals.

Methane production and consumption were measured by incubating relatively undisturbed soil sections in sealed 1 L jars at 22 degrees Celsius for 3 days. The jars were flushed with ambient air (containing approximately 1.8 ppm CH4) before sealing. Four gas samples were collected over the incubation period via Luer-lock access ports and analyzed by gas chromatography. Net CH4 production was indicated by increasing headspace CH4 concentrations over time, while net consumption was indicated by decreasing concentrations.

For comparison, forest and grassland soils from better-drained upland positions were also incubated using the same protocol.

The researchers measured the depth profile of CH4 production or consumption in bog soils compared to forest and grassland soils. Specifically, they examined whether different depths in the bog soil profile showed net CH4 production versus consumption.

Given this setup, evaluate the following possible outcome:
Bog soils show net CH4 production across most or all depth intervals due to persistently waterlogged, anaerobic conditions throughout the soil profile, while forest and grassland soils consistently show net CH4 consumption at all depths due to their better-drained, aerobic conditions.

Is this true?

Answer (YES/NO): NO